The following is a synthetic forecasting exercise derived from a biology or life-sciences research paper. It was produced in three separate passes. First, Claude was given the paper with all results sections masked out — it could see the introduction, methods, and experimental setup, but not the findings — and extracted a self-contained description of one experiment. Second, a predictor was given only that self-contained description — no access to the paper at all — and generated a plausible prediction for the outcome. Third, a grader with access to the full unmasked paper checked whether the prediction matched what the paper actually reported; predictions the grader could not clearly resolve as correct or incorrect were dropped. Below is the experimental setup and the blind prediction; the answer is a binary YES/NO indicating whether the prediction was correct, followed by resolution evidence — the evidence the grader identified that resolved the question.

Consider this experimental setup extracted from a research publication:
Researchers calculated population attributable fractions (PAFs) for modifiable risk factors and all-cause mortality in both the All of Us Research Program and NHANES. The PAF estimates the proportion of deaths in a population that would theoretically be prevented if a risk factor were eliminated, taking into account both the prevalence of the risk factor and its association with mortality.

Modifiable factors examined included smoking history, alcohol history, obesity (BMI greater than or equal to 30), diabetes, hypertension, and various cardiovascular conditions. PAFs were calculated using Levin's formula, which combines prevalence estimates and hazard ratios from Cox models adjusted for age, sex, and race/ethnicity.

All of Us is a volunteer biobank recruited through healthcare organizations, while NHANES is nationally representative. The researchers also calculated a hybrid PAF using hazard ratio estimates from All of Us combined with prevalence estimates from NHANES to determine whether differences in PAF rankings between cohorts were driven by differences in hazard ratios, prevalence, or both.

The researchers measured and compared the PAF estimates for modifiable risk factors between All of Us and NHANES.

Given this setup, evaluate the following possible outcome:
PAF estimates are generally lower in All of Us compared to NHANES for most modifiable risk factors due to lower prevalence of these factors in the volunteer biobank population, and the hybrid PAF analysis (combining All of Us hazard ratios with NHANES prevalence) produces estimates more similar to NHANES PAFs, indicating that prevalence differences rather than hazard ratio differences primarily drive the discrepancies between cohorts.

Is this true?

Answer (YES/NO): NO